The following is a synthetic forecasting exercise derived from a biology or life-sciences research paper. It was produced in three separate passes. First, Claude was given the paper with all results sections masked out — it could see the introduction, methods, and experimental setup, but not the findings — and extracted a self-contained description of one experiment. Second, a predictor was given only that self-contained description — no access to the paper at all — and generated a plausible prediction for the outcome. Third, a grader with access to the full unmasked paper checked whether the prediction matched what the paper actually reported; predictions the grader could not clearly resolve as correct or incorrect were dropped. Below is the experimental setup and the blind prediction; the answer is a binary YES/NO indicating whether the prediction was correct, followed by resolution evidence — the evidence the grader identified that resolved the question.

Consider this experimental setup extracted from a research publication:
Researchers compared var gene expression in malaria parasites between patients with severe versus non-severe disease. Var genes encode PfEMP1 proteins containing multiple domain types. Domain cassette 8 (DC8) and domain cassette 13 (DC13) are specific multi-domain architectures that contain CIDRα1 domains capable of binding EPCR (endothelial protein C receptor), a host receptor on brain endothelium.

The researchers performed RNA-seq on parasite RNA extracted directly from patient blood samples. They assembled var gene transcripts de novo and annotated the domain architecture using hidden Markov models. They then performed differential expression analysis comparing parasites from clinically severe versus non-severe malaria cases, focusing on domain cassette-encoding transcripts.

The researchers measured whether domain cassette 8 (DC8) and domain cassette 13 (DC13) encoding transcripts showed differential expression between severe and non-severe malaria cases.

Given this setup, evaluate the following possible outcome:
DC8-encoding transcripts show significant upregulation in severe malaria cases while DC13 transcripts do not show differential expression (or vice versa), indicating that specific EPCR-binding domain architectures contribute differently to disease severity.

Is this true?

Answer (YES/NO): YES